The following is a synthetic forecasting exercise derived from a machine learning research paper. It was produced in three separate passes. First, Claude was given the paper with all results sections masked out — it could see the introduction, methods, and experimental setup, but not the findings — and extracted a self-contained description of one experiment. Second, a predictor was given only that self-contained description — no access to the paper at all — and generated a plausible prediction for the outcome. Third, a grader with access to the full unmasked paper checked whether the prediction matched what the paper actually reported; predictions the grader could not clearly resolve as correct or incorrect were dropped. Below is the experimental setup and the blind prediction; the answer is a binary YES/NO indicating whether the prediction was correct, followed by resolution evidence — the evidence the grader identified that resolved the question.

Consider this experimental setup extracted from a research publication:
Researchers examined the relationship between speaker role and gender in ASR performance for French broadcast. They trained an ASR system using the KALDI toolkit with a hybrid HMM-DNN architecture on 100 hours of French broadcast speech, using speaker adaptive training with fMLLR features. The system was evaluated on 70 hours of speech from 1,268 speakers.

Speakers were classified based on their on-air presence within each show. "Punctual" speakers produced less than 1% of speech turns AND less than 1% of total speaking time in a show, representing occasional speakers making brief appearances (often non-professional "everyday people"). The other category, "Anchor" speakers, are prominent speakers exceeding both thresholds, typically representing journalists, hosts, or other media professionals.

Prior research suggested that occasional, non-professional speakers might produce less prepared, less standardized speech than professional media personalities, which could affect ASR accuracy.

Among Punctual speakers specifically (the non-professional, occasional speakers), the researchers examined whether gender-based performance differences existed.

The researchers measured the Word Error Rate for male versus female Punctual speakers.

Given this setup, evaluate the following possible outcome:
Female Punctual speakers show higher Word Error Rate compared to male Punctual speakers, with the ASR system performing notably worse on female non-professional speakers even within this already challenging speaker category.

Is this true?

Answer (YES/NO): YES